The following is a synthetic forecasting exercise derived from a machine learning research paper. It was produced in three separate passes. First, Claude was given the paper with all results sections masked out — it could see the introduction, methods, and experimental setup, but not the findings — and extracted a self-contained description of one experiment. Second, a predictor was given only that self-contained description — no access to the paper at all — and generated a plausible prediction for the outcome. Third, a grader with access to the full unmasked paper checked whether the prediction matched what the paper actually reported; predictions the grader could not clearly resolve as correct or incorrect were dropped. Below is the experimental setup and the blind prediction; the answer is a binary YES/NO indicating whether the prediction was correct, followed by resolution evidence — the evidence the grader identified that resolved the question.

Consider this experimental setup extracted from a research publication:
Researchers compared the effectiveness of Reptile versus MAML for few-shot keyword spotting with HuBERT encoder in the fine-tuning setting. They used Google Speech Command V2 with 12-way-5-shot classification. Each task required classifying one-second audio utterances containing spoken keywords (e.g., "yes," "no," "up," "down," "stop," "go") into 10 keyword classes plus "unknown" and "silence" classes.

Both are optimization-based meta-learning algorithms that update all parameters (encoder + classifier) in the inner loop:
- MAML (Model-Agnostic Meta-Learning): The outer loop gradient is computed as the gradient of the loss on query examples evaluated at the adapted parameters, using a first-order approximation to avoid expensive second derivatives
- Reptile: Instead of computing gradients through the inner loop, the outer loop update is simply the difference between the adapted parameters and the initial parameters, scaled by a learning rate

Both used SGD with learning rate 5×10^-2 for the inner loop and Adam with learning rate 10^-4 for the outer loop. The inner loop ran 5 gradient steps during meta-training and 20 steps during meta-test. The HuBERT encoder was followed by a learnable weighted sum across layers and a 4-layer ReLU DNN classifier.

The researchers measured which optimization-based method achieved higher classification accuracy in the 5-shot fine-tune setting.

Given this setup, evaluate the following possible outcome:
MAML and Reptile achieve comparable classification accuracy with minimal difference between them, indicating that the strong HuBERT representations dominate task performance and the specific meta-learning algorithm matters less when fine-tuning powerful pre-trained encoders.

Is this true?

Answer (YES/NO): NO